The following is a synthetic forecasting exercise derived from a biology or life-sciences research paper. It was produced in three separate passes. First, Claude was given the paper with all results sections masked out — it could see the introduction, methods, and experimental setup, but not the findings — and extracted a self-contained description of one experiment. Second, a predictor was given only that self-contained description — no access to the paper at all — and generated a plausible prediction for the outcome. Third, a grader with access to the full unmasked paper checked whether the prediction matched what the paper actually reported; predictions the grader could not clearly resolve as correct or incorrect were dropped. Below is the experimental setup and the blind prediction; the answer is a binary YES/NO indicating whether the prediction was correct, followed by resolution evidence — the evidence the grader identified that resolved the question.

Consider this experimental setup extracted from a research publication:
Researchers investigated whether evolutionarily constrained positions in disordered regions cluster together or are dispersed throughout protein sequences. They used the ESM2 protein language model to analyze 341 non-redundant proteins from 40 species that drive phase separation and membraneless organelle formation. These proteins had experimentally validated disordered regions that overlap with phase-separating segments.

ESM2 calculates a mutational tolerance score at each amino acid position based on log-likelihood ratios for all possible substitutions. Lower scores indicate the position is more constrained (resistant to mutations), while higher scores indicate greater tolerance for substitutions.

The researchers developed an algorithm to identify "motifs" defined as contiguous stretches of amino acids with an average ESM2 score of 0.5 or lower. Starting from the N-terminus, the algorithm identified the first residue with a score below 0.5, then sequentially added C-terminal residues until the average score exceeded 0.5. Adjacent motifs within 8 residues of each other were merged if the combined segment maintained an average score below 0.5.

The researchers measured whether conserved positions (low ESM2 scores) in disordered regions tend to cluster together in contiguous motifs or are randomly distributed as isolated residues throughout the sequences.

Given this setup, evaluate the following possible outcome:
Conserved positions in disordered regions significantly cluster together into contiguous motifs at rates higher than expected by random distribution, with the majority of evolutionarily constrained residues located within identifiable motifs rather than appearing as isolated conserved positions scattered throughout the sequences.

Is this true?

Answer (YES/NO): YES